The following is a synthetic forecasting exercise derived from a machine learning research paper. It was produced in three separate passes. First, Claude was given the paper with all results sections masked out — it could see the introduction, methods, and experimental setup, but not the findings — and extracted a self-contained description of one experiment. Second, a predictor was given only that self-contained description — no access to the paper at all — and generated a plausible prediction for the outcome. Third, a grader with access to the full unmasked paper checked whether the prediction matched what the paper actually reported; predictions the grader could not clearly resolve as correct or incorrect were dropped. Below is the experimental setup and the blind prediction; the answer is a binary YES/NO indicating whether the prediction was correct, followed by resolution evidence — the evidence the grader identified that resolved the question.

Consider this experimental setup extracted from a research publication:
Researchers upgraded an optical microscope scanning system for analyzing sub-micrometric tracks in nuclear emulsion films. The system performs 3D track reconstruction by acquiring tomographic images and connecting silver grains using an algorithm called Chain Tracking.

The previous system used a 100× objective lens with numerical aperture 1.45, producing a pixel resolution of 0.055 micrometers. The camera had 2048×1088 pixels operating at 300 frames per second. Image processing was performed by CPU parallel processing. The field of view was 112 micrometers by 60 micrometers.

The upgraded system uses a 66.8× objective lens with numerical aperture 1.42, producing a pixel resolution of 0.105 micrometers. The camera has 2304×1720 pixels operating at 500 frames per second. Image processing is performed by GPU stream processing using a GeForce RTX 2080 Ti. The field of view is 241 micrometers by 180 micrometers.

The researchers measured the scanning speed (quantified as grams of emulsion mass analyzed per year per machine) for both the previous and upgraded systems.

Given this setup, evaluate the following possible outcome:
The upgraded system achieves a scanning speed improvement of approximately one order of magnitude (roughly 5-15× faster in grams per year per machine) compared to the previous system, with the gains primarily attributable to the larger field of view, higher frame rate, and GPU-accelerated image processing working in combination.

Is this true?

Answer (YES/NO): YES